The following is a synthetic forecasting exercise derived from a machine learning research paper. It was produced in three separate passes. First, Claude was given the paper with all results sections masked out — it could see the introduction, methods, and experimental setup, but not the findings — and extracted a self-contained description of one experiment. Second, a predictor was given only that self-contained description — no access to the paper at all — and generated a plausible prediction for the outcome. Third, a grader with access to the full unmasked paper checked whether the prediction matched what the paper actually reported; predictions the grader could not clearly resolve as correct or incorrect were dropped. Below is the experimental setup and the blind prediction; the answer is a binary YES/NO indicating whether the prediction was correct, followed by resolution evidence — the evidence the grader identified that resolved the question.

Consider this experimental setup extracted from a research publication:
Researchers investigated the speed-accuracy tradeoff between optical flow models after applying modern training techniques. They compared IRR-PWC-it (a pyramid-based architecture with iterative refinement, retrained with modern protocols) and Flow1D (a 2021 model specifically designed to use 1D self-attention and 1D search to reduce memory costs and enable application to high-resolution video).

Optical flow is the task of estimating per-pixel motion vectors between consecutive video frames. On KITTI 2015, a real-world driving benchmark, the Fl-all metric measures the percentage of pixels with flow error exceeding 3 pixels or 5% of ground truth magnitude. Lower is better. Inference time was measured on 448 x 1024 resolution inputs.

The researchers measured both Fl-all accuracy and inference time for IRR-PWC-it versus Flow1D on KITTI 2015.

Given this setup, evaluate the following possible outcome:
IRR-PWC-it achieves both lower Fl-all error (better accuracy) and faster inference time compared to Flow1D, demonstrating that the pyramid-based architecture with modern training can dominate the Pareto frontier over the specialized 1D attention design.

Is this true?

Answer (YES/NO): YES